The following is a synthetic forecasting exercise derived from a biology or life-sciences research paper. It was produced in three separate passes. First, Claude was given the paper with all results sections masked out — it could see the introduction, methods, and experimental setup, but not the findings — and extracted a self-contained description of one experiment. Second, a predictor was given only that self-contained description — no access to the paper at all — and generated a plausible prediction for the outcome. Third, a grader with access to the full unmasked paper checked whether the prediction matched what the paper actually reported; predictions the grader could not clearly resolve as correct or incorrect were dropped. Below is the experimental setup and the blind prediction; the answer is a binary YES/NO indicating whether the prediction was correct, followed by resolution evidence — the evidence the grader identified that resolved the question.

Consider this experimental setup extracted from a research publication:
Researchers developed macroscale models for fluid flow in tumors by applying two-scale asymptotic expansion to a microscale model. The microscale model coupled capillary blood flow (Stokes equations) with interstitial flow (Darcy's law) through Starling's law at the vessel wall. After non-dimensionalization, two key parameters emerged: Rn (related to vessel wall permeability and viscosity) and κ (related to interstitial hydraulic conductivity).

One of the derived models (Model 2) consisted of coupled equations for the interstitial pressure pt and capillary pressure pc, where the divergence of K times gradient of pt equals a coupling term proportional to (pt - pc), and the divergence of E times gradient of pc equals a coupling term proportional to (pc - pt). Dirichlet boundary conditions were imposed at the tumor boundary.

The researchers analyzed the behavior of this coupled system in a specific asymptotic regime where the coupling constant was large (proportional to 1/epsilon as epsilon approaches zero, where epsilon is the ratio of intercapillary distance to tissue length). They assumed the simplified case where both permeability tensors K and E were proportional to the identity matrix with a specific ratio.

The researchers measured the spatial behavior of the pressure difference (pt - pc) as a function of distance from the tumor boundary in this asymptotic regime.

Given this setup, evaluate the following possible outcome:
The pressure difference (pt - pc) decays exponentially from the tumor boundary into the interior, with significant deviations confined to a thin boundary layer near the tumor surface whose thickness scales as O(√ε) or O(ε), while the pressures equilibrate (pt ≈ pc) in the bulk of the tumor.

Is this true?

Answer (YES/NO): YES